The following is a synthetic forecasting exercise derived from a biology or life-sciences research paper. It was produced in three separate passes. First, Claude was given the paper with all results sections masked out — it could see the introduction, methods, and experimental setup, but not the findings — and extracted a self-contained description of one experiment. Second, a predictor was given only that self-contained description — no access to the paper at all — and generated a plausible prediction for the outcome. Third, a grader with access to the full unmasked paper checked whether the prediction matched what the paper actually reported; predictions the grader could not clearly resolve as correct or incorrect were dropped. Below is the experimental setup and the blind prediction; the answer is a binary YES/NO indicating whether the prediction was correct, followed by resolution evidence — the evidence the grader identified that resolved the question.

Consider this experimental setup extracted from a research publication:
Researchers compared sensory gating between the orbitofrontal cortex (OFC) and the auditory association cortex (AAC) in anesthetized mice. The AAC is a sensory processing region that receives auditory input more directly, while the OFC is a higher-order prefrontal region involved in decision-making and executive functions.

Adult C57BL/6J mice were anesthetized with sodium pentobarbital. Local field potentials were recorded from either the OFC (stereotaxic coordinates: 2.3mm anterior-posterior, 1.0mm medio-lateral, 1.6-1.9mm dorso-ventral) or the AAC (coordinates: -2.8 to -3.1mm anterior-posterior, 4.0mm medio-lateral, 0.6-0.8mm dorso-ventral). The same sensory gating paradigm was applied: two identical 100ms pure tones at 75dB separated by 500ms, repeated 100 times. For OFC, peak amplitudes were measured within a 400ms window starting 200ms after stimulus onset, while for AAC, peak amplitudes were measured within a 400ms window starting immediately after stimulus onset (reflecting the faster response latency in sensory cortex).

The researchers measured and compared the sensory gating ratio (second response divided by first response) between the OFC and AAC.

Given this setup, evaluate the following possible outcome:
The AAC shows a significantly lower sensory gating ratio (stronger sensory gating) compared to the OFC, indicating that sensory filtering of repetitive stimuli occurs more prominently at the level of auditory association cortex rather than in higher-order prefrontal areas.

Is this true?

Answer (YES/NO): NO